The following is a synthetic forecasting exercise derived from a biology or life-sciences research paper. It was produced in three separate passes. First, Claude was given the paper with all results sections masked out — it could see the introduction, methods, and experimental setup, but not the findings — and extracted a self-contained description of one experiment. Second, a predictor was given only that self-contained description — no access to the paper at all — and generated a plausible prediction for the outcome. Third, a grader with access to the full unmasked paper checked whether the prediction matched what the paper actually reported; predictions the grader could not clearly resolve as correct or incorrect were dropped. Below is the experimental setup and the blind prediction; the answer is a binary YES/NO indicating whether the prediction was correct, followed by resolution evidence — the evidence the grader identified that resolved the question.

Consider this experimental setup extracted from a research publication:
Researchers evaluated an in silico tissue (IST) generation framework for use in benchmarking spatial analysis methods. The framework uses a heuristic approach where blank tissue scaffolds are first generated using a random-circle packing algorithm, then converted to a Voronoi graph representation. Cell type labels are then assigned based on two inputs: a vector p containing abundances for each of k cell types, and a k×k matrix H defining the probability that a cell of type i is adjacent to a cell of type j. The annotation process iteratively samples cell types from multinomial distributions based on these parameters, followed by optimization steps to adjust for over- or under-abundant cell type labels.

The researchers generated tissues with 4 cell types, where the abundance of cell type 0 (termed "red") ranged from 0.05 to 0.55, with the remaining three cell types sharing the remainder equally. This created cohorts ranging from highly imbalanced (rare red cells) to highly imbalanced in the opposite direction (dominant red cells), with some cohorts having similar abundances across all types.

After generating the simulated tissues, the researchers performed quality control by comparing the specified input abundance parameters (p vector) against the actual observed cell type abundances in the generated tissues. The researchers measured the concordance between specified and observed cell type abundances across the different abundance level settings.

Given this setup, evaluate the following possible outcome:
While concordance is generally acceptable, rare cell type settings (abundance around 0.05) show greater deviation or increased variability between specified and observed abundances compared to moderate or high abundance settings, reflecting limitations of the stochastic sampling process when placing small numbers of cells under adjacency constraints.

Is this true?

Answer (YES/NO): NO